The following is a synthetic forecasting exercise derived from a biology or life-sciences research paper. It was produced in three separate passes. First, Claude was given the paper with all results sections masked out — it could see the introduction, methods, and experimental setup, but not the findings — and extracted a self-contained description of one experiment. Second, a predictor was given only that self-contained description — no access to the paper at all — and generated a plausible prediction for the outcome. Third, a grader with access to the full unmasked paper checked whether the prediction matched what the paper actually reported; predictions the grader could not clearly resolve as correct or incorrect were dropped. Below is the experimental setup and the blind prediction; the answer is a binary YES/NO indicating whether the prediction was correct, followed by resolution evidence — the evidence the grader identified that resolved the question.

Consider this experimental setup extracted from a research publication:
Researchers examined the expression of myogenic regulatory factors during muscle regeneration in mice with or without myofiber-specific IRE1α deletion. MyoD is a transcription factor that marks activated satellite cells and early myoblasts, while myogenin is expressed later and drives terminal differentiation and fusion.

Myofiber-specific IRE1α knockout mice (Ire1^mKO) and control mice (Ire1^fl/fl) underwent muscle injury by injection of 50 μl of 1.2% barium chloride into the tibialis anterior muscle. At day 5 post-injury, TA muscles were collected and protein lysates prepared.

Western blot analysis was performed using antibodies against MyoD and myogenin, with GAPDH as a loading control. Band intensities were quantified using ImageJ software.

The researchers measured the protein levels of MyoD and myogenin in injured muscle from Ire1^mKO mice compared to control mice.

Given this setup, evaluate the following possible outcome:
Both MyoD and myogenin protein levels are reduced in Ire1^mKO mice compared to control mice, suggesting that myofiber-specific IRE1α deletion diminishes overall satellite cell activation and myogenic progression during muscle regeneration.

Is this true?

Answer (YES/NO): NO